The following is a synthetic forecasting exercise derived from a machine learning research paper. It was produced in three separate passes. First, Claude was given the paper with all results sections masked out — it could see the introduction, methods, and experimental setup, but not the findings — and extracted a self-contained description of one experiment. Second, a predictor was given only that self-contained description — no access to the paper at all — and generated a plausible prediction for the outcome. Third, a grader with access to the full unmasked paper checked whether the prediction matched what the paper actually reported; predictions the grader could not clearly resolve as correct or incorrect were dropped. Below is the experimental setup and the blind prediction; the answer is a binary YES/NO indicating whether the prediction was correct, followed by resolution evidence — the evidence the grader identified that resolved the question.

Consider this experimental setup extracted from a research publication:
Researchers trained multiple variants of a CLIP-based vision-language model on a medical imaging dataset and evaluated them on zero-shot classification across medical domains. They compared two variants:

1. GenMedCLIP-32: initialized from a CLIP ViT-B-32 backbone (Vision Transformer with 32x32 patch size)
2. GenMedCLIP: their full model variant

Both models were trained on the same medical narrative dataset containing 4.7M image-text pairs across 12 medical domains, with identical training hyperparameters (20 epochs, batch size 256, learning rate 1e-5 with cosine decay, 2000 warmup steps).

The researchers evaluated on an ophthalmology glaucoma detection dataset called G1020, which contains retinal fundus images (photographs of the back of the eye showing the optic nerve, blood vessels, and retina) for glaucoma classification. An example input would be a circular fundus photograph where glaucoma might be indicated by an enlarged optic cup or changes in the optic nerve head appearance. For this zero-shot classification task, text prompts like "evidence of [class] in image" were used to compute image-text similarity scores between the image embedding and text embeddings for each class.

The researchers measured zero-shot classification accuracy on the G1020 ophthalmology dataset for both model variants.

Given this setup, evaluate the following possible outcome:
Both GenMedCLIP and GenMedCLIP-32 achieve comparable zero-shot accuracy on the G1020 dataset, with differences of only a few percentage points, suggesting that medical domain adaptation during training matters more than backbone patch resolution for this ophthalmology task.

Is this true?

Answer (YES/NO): NO